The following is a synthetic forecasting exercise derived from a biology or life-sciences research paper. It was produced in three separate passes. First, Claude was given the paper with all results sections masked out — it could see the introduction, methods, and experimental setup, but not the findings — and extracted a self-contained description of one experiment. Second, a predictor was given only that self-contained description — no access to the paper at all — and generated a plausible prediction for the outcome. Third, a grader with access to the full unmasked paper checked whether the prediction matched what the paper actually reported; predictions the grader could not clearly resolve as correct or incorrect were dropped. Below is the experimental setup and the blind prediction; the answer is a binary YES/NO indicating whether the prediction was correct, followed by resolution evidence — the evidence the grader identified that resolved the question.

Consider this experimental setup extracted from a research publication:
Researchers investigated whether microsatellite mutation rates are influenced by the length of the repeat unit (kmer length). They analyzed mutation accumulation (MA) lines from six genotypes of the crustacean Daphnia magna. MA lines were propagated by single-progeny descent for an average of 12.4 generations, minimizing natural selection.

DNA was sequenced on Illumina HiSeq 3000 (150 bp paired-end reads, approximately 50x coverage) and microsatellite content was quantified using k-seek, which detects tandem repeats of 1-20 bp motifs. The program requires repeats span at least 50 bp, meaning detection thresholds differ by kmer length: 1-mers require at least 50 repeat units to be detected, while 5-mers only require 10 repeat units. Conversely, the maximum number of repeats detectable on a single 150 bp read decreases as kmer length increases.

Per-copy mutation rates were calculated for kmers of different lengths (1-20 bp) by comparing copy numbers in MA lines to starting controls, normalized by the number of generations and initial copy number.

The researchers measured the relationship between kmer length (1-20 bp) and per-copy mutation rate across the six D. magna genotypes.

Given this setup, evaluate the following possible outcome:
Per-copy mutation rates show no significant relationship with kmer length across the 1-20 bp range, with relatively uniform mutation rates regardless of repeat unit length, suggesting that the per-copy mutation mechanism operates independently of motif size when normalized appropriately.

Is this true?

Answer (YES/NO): NO